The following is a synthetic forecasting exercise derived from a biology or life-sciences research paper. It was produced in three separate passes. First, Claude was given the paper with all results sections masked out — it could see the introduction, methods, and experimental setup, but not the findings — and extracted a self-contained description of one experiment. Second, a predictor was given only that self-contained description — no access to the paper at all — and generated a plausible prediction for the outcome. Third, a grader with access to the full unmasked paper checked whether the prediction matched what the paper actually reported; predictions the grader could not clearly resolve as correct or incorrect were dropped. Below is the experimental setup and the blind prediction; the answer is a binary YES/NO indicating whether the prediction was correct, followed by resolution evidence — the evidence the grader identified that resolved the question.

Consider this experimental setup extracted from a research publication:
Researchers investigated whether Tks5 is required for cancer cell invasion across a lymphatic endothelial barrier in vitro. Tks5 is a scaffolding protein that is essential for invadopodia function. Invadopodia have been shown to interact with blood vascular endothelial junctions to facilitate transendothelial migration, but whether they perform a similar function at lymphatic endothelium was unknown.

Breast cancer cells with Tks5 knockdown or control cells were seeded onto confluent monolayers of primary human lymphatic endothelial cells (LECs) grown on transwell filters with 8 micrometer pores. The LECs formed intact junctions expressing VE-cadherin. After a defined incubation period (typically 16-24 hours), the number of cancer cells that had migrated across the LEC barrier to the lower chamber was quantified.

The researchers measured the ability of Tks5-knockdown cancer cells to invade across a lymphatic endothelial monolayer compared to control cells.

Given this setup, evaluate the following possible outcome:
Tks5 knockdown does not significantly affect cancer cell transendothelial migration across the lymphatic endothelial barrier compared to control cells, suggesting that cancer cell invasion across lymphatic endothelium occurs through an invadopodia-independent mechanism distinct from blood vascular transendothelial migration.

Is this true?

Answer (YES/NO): NO